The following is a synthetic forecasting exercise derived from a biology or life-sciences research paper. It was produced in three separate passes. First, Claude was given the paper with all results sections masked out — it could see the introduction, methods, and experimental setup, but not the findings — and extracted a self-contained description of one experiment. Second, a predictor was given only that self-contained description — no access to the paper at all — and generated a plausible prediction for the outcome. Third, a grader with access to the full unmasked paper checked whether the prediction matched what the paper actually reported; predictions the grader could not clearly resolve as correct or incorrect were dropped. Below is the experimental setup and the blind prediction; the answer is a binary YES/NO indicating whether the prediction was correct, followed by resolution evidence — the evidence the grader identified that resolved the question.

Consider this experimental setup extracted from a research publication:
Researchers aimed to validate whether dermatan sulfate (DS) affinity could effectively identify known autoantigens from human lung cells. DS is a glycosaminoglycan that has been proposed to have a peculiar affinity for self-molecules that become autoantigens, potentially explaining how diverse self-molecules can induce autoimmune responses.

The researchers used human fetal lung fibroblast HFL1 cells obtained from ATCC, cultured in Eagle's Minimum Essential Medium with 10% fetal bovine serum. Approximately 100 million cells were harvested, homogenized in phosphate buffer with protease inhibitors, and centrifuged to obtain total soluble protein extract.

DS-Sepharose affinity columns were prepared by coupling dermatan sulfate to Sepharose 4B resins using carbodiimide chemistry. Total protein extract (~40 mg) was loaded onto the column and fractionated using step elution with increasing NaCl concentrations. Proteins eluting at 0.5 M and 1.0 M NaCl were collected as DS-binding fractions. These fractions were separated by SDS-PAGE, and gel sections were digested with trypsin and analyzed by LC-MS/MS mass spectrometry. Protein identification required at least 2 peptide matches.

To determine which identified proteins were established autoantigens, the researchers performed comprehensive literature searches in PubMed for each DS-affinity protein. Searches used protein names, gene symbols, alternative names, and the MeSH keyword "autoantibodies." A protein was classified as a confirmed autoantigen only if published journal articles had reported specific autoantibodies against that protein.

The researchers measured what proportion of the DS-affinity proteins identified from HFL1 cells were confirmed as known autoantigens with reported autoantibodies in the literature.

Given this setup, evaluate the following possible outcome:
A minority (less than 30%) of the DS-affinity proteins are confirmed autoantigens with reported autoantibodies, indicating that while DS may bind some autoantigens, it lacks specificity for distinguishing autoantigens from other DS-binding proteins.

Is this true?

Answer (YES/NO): NO